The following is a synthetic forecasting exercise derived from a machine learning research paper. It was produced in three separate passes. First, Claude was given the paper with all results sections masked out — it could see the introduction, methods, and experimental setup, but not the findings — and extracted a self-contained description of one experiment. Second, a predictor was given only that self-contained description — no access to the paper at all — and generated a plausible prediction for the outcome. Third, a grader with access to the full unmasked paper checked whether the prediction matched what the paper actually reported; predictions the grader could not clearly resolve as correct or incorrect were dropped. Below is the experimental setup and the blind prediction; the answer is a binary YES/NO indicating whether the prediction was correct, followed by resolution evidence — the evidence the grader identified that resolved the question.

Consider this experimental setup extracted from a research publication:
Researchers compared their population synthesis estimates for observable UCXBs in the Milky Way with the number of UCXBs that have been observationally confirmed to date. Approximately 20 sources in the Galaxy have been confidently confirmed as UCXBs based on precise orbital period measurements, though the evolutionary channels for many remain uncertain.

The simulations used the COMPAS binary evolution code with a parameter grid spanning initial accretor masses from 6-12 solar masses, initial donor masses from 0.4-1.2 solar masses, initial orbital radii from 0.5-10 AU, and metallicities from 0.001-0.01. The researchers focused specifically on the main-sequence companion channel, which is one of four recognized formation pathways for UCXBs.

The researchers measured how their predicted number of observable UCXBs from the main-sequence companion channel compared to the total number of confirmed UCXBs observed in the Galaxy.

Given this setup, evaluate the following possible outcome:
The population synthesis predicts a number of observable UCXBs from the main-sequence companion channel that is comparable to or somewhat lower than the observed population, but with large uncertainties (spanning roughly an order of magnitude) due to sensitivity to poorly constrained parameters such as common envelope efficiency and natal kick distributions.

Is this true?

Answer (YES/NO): NO